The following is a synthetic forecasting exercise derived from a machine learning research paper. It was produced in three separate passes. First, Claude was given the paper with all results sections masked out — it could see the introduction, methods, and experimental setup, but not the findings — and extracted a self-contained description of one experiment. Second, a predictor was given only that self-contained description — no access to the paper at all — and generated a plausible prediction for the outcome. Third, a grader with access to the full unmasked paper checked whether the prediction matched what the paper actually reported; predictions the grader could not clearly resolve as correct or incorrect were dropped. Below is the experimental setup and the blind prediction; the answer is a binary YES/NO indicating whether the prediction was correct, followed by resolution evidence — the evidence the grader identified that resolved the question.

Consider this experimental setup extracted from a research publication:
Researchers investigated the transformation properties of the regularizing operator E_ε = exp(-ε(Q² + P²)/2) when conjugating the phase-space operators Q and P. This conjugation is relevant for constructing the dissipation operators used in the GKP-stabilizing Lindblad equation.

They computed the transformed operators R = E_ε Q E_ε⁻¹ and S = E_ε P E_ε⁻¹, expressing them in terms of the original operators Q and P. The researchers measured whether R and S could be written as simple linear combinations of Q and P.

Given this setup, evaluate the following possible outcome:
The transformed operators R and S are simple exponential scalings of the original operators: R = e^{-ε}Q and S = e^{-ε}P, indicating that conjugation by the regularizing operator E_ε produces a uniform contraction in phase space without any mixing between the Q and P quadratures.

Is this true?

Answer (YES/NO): NO